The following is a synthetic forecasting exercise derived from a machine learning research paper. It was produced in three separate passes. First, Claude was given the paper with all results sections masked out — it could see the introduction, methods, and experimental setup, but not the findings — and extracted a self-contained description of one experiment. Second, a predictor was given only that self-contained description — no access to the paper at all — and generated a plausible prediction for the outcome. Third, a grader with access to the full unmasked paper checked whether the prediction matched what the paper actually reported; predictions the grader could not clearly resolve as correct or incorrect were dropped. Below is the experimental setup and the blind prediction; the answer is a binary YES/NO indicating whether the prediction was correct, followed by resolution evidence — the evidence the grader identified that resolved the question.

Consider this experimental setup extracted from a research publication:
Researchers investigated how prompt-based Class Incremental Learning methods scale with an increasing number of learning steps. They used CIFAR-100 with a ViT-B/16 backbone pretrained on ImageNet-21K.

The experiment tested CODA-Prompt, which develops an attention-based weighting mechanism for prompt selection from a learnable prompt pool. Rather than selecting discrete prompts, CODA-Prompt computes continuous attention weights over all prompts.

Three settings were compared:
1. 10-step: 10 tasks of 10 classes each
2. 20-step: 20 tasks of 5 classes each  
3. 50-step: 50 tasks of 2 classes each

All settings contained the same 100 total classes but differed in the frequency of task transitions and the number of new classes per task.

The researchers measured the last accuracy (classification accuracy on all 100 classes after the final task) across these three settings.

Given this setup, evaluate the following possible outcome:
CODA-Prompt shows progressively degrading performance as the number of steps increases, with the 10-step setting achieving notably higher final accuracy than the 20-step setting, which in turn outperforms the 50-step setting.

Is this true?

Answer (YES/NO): YES